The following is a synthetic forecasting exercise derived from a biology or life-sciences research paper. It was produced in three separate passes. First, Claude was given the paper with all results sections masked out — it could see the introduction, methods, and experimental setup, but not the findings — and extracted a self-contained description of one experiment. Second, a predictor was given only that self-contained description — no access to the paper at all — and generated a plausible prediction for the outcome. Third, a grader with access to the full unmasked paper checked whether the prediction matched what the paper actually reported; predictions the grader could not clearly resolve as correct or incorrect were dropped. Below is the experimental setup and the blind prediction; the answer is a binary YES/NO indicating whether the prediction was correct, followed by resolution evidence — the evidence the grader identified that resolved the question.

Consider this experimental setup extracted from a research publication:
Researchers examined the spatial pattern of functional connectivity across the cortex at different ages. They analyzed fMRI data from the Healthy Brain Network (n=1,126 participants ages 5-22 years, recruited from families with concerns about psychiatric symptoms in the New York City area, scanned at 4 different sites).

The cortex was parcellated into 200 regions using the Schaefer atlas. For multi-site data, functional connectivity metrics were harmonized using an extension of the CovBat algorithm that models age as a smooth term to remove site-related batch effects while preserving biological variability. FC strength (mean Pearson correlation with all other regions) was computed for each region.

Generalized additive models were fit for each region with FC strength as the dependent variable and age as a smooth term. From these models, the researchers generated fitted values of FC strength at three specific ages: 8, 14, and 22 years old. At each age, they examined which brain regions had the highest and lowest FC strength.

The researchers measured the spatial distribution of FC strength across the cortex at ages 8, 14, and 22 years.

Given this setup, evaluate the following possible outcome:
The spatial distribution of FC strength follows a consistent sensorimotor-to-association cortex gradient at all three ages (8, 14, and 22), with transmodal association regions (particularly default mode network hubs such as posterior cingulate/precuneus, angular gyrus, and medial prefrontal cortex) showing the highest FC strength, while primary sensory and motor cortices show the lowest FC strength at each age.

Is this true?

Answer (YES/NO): NO